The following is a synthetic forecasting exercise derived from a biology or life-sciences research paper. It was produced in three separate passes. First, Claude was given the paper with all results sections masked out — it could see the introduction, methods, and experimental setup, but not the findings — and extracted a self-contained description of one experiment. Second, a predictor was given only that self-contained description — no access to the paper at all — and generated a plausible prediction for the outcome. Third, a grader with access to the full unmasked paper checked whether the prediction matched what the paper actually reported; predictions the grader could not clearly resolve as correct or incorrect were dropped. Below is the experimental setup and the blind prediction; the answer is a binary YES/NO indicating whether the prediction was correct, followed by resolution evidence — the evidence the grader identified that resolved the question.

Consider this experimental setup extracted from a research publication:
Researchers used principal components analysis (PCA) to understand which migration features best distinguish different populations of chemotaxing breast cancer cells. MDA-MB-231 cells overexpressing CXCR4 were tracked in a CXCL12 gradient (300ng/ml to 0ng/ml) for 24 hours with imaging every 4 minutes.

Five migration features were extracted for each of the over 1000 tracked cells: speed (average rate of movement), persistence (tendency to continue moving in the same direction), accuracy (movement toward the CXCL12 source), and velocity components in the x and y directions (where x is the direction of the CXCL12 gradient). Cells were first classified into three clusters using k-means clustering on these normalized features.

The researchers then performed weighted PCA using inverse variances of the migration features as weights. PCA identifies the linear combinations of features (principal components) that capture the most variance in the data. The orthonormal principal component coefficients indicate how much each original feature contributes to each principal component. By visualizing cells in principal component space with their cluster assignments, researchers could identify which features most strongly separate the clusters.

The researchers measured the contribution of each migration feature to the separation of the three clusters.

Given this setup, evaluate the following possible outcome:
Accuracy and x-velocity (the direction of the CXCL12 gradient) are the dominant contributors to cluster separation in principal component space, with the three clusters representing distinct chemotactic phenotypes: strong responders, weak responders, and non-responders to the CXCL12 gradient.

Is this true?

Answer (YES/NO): NO